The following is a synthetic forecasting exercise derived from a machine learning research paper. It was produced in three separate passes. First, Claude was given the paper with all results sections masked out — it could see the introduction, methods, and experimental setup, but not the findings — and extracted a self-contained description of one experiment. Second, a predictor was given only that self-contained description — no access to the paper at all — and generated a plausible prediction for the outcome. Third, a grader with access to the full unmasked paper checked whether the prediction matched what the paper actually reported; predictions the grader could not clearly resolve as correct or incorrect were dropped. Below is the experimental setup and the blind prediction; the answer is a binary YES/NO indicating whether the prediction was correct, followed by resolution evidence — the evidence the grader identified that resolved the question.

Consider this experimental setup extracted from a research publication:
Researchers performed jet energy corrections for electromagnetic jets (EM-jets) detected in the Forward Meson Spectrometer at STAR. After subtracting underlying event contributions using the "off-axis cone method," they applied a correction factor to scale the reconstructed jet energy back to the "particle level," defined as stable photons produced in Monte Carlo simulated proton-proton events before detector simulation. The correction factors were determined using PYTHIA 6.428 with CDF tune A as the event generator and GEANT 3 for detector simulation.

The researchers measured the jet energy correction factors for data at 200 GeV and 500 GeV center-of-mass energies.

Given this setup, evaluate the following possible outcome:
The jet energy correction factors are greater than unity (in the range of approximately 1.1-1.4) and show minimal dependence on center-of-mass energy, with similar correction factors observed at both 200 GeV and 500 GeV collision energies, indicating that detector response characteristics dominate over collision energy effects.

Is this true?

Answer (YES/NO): NO